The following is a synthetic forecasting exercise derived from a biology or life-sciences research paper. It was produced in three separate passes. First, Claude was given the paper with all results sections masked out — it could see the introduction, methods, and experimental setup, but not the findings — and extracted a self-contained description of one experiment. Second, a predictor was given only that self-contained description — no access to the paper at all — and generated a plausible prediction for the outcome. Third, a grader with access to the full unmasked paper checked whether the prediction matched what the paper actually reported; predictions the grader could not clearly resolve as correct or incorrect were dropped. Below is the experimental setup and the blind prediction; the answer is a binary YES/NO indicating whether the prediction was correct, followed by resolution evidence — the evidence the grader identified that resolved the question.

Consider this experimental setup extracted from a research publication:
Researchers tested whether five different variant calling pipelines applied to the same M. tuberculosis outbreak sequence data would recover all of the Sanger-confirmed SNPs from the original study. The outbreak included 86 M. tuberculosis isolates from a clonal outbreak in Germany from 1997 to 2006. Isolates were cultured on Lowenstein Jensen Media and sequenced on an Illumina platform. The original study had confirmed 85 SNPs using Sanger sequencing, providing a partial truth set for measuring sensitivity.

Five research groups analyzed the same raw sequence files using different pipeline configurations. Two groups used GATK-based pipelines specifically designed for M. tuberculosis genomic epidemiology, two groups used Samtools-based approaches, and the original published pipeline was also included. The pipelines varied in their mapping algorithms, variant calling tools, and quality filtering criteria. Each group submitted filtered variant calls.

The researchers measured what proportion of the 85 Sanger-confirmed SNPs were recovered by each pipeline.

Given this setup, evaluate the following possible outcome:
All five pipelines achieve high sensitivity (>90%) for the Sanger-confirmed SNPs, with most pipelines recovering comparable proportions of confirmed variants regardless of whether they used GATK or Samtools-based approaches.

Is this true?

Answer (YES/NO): NO